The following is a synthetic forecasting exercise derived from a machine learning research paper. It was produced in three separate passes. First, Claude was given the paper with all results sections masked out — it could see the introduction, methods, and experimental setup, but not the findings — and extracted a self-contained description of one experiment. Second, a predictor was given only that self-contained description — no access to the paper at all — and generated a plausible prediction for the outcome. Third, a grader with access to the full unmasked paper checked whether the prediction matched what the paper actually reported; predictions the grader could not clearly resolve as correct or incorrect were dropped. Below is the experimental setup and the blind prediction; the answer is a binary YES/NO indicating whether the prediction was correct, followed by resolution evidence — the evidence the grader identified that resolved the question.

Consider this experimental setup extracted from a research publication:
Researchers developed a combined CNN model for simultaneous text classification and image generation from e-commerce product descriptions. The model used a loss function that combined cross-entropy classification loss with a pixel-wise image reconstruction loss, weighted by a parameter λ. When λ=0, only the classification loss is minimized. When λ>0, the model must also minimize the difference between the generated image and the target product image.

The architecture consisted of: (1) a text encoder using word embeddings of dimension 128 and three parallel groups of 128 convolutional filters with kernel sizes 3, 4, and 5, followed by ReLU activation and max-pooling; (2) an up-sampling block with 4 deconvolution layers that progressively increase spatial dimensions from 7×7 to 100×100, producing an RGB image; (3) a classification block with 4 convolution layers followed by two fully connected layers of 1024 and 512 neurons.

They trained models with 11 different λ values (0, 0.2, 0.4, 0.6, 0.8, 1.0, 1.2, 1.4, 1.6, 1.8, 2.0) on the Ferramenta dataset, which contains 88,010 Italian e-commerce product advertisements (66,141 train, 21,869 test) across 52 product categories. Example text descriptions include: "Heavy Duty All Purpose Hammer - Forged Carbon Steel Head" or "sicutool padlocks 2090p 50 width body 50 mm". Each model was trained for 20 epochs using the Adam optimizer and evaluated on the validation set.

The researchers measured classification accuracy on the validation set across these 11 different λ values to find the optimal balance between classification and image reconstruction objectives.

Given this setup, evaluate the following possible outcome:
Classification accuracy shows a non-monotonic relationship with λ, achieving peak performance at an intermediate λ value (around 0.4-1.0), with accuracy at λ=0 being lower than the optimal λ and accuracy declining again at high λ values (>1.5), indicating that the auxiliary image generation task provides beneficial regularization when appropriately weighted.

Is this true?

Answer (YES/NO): YES